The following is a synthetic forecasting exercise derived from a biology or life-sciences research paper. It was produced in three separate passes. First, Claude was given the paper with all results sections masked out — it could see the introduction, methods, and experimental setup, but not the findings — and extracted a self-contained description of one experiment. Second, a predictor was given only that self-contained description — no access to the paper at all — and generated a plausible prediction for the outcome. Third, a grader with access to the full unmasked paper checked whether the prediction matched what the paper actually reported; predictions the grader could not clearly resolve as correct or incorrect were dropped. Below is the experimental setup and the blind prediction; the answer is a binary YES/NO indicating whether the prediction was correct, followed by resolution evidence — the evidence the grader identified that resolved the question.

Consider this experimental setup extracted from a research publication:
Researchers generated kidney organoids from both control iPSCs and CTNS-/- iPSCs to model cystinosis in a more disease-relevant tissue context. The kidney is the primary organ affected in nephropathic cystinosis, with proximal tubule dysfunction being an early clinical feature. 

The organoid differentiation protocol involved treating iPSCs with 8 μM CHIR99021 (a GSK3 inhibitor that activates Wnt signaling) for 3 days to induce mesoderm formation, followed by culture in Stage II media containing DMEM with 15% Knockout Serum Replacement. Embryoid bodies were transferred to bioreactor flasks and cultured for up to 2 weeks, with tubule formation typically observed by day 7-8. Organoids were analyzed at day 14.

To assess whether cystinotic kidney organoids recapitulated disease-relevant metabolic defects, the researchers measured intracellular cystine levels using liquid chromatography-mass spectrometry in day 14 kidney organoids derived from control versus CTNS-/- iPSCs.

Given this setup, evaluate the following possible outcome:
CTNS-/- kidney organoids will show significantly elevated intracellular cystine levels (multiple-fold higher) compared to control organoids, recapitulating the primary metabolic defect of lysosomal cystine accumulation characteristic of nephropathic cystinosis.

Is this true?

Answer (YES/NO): YES